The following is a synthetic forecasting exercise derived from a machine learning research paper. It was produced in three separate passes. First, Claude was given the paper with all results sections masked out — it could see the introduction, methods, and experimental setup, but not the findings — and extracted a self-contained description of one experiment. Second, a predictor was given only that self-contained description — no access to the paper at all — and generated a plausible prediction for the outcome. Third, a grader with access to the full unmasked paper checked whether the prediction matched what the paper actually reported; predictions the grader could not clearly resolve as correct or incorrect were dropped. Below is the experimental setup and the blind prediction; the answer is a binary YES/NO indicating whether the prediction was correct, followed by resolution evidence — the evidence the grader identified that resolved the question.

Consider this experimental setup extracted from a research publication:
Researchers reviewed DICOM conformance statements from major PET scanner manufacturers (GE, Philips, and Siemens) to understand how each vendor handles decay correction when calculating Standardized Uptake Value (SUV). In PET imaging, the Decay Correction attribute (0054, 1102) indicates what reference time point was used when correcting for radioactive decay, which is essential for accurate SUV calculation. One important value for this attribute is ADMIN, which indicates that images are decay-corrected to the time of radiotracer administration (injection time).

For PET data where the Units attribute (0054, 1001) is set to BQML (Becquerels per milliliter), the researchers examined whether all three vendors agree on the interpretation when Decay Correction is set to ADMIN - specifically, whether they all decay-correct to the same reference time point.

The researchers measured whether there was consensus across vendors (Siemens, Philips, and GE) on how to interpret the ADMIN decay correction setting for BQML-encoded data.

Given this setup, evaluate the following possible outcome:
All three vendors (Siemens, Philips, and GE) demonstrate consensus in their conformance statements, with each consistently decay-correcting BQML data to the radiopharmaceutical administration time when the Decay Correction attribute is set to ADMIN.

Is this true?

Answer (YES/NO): YES